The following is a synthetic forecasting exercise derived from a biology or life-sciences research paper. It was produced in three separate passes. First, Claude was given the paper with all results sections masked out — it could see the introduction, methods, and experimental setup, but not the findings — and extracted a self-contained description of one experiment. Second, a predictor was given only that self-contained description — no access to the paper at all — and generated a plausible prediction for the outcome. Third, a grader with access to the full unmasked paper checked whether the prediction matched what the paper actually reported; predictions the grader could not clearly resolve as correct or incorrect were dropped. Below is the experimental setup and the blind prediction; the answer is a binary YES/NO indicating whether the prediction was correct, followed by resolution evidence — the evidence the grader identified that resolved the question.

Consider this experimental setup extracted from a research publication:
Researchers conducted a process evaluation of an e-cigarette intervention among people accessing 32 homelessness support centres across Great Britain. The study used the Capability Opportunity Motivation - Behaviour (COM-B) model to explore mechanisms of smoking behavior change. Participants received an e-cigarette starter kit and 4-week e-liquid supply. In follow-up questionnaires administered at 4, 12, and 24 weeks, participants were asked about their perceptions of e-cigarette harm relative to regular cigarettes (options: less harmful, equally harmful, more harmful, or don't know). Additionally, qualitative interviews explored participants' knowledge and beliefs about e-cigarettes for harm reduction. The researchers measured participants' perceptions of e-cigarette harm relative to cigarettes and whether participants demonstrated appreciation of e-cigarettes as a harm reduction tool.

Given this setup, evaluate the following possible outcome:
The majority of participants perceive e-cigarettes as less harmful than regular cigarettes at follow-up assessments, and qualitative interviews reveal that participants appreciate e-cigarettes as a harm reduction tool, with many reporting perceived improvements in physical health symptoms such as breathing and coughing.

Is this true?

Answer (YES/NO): NO